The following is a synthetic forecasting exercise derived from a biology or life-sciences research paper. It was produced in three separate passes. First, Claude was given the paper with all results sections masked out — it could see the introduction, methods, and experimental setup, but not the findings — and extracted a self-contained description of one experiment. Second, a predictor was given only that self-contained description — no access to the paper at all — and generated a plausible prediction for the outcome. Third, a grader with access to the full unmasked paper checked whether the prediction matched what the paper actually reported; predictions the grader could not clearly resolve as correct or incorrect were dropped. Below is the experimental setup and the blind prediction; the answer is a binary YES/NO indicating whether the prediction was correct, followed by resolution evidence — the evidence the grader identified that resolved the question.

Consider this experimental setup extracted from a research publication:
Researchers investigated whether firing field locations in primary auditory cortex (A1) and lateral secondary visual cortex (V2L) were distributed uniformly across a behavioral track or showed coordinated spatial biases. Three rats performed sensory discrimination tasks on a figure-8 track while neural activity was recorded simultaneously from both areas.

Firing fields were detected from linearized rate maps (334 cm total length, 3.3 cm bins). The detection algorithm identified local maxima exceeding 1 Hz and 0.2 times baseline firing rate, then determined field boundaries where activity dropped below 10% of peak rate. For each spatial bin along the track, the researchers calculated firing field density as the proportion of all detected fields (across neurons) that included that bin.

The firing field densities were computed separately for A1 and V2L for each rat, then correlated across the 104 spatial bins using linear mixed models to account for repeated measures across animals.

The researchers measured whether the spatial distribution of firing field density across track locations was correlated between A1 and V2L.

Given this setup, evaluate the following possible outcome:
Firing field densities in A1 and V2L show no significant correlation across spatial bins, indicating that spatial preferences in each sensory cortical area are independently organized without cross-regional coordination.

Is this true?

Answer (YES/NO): NO